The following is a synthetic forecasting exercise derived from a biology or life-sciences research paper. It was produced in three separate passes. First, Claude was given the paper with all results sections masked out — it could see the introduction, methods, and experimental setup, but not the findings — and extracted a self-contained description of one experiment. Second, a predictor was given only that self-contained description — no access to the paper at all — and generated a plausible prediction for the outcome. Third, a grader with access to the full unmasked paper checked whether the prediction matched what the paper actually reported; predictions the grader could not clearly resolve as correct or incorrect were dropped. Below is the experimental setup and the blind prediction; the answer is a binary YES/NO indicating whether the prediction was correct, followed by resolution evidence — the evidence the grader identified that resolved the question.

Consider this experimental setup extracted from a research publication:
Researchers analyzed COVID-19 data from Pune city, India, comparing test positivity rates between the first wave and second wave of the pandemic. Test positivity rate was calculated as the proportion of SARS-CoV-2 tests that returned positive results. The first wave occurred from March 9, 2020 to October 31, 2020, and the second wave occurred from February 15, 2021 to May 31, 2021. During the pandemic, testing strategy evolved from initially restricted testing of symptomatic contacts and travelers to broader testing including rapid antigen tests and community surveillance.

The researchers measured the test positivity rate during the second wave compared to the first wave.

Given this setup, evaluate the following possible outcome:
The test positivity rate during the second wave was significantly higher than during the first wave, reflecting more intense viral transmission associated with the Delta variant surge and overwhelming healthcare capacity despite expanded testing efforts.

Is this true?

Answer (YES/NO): NO